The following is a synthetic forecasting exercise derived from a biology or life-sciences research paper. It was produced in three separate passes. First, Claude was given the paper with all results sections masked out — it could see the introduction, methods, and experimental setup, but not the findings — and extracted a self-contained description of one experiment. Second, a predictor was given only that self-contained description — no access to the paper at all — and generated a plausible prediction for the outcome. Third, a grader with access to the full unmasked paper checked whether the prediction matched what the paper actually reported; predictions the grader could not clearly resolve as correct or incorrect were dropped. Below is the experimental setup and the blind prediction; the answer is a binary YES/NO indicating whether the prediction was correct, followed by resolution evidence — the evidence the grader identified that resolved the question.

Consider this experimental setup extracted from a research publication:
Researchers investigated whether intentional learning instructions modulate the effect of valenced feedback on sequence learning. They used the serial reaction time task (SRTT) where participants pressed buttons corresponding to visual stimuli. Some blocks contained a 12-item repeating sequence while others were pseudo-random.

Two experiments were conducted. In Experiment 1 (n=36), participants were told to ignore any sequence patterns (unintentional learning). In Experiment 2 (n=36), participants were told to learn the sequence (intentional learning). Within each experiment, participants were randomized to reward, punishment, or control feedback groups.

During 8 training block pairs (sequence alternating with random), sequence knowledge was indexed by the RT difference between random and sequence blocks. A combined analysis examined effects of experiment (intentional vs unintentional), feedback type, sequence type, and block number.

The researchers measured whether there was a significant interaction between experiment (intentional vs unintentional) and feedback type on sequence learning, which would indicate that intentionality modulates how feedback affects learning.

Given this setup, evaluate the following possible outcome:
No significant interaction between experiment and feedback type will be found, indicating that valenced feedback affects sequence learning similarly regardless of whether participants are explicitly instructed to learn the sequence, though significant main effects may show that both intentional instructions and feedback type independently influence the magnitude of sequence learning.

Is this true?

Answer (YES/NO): NO